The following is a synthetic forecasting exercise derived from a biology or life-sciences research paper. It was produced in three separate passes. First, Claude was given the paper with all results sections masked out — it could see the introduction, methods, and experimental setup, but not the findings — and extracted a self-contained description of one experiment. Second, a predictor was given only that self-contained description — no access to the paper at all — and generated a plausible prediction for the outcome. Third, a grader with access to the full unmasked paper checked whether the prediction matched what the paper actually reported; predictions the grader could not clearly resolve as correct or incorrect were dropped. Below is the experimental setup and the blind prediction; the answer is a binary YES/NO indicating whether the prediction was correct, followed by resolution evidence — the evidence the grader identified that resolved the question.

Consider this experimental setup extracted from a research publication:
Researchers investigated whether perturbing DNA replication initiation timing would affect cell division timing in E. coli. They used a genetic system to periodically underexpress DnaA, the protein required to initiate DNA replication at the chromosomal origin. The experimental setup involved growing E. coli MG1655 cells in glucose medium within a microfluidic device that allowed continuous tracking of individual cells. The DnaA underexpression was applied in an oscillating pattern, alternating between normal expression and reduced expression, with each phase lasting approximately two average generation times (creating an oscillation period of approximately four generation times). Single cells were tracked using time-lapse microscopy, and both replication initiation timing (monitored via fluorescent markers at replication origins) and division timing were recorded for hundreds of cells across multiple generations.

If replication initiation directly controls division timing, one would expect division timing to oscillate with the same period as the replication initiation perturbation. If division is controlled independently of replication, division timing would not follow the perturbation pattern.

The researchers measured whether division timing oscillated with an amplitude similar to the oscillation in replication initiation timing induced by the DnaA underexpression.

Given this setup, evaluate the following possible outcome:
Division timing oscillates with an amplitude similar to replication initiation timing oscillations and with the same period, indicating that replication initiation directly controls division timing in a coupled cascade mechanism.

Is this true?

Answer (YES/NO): NO